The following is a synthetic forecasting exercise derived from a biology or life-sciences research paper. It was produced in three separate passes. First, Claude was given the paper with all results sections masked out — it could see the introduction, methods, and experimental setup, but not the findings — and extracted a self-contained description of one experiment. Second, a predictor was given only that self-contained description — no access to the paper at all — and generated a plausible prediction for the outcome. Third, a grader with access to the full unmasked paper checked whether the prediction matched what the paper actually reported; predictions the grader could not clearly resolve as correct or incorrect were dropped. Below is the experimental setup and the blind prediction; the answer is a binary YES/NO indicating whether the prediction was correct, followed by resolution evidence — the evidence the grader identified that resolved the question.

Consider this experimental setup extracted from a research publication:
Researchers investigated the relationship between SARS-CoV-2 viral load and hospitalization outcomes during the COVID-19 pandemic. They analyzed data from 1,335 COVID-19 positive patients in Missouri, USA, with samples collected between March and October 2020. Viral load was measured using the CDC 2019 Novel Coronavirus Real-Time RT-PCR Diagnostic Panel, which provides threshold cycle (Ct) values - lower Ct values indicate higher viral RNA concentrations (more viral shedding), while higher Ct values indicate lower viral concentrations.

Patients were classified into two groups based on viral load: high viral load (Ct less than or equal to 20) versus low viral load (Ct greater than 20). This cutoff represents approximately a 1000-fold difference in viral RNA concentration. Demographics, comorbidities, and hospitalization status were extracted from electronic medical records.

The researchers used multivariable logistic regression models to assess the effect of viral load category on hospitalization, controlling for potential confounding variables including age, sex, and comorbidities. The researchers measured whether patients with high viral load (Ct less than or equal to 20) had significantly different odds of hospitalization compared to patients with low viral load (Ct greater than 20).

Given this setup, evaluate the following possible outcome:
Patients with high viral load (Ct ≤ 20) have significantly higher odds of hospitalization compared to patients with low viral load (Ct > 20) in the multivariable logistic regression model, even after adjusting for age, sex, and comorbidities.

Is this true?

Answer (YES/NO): NO